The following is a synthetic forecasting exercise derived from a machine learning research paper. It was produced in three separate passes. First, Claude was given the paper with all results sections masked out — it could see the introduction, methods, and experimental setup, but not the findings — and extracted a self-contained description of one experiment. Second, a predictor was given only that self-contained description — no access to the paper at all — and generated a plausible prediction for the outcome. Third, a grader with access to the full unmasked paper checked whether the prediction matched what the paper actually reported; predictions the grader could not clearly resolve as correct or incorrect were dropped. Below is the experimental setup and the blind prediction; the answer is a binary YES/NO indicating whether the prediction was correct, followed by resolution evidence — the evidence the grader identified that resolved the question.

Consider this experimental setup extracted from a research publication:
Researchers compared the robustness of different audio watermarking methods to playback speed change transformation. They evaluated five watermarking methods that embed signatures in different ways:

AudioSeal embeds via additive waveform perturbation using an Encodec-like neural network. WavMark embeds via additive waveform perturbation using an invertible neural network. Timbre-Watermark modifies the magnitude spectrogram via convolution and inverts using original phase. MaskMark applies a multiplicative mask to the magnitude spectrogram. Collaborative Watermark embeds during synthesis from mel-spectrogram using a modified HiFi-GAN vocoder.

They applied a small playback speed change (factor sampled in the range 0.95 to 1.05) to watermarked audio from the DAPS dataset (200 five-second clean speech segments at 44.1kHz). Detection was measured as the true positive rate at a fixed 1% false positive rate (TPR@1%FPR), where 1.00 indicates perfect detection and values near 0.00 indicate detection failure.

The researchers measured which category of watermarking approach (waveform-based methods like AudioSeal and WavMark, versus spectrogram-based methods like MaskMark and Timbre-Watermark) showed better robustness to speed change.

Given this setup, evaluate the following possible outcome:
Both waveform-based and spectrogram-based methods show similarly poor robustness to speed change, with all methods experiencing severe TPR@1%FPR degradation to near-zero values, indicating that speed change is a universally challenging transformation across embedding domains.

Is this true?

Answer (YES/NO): NO